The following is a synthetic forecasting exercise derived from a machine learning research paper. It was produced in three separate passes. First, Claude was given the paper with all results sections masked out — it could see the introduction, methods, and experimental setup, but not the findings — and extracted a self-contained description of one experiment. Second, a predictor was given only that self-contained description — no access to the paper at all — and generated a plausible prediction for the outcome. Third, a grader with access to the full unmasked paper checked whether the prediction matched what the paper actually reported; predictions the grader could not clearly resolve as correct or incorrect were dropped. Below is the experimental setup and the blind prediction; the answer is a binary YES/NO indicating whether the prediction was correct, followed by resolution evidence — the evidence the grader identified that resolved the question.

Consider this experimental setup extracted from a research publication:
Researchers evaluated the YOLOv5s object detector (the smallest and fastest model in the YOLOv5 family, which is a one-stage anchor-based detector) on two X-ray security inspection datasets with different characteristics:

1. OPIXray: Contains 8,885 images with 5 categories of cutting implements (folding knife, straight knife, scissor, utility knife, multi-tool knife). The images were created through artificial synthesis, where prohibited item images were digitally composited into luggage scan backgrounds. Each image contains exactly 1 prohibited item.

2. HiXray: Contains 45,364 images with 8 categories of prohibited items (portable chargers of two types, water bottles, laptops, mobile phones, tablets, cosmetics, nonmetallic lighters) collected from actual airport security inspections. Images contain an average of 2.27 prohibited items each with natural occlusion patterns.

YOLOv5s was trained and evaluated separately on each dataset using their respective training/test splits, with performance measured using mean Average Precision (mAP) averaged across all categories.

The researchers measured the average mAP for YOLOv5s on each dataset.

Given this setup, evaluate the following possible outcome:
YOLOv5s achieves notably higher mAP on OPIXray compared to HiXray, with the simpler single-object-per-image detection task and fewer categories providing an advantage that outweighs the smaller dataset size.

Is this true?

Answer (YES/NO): YES